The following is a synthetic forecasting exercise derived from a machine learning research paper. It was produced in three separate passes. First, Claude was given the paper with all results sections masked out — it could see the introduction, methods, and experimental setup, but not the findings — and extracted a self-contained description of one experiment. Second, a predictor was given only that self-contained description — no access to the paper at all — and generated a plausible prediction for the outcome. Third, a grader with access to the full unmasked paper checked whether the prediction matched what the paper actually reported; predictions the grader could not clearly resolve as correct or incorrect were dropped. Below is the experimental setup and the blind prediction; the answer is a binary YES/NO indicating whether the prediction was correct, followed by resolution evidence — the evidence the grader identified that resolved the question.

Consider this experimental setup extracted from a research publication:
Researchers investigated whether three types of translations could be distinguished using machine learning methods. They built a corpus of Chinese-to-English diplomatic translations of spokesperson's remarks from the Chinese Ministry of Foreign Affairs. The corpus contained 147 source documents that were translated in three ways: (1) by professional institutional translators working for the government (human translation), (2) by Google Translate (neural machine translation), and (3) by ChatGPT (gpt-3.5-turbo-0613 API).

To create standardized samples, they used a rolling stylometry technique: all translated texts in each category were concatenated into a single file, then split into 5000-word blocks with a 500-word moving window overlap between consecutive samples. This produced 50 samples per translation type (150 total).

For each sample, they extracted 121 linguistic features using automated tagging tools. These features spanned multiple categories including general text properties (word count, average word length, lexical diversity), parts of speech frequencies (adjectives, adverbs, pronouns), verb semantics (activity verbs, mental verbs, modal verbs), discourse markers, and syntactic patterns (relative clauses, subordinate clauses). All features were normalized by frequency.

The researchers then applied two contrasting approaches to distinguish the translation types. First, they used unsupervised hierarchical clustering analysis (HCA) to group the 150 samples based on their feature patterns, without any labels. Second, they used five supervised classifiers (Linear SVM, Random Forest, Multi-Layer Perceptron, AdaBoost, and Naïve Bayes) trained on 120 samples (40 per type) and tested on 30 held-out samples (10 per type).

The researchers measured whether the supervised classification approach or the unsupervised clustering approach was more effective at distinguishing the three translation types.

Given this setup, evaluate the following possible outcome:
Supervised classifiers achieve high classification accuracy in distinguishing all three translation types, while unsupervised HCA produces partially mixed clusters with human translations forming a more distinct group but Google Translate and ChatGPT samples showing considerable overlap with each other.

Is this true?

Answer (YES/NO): YES